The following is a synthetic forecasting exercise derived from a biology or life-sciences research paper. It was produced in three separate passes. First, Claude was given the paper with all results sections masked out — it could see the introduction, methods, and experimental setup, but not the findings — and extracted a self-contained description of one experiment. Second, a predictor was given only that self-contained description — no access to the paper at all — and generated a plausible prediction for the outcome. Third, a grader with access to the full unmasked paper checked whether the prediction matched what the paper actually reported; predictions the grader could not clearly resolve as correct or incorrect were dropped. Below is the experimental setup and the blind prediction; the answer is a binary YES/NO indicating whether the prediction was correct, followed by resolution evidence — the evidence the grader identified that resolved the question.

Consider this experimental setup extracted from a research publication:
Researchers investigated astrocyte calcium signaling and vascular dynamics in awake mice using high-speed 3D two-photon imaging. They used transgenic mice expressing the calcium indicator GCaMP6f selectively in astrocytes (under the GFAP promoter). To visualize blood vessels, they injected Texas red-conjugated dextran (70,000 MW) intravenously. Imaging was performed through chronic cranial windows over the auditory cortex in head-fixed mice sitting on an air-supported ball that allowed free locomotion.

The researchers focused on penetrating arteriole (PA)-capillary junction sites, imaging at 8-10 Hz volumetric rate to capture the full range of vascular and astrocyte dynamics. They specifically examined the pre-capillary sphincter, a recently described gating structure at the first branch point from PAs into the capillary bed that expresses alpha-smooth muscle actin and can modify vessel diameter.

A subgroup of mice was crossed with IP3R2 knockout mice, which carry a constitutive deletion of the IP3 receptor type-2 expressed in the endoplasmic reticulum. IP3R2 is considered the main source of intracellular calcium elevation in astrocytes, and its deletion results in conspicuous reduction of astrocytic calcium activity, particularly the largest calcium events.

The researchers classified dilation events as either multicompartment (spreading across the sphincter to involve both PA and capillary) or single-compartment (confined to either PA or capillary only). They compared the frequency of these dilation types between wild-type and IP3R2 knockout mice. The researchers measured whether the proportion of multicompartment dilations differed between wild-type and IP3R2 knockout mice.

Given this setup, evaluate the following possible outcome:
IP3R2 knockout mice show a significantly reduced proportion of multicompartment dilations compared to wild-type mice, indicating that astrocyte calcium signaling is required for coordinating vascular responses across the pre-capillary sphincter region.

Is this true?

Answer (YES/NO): YES